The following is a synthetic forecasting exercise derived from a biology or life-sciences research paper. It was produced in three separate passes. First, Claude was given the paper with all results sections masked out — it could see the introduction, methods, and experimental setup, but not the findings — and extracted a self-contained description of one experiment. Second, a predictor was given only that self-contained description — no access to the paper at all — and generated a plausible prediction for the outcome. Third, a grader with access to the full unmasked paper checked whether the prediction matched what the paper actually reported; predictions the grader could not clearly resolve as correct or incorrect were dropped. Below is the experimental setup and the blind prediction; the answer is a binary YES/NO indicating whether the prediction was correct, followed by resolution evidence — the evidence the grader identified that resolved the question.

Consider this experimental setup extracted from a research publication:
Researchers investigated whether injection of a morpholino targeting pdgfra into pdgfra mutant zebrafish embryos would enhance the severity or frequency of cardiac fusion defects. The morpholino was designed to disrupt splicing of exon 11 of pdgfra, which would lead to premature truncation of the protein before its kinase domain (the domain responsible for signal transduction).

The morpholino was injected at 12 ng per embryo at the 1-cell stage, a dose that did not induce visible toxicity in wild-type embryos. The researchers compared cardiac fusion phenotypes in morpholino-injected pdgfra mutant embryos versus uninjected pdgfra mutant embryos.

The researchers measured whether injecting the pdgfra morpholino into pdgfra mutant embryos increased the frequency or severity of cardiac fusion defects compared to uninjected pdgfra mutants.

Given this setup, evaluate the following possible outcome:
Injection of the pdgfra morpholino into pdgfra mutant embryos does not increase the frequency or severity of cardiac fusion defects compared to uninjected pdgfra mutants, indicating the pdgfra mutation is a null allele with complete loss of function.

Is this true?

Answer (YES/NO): YES